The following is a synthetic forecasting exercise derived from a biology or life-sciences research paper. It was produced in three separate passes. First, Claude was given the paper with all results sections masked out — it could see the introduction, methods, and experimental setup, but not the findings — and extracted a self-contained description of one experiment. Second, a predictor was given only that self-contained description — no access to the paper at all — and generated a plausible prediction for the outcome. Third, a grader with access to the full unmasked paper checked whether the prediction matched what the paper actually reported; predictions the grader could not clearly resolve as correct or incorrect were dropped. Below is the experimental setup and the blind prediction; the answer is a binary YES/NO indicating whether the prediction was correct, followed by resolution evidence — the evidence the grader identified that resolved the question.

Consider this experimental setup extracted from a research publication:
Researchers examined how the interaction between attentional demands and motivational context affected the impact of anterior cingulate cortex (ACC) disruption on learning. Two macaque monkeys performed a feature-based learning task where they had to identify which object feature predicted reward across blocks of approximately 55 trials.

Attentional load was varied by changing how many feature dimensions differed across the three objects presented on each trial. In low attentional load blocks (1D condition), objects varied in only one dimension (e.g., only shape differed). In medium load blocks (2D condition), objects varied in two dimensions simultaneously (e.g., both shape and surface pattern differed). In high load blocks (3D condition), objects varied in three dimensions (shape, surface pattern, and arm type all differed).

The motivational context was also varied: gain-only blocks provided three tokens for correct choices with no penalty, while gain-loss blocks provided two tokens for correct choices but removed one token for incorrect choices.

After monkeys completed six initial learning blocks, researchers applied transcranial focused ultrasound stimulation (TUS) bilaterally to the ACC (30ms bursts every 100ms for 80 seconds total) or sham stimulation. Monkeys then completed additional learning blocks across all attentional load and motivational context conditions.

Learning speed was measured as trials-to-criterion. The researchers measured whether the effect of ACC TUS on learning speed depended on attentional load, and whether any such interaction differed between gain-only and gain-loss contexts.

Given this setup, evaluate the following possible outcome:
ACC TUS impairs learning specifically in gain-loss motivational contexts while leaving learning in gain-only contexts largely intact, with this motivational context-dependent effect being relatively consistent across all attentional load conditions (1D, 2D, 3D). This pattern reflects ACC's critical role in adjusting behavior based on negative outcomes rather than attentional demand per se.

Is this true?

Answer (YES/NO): NO